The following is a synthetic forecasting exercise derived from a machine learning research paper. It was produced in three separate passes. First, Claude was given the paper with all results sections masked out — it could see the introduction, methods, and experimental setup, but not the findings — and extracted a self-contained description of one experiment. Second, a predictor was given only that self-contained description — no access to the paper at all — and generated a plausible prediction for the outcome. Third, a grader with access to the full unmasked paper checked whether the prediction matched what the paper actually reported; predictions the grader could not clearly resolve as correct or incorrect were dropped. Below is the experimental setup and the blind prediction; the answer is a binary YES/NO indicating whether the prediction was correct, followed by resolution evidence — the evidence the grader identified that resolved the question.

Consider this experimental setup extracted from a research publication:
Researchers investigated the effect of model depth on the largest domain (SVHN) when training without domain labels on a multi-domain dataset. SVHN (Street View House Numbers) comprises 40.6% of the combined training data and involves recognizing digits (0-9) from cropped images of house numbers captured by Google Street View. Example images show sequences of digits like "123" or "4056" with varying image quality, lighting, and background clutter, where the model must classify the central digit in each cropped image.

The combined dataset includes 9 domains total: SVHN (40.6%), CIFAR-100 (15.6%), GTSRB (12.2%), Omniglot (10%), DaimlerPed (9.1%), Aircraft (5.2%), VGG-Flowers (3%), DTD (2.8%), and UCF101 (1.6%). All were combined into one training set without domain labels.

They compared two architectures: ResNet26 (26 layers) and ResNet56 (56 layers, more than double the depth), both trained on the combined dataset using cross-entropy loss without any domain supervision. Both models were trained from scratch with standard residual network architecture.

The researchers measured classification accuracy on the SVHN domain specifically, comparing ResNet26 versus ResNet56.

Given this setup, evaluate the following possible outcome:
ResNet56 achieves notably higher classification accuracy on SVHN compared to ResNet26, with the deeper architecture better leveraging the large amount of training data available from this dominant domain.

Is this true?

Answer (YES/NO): NO